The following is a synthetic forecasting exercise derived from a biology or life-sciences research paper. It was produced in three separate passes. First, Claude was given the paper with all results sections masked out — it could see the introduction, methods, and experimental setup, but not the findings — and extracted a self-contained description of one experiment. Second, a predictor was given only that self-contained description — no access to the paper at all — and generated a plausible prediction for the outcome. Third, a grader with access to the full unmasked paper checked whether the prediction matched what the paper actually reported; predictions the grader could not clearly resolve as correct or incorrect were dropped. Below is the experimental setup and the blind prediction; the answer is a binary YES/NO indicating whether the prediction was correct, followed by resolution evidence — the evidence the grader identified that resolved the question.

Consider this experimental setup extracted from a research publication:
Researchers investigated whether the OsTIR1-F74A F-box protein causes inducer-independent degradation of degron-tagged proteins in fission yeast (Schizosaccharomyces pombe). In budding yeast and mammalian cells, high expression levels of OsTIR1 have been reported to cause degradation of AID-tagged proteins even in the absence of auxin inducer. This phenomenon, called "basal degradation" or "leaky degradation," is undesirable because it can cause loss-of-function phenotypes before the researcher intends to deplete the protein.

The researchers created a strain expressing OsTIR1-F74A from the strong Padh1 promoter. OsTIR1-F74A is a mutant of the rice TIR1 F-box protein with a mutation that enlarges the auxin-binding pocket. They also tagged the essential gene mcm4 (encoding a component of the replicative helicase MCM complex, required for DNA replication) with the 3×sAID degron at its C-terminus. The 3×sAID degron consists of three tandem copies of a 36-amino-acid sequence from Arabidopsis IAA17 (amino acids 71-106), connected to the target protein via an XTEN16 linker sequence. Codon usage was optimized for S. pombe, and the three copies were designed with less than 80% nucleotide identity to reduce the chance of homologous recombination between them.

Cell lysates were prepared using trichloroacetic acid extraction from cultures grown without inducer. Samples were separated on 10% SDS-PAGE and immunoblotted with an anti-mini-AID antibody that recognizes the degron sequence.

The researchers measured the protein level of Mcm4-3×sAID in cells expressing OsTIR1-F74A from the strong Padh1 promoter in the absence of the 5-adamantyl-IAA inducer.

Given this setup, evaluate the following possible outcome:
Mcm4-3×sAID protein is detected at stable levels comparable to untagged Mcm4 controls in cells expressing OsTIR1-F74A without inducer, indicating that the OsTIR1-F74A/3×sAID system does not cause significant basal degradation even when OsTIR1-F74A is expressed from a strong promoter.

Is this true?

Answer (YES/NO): NO